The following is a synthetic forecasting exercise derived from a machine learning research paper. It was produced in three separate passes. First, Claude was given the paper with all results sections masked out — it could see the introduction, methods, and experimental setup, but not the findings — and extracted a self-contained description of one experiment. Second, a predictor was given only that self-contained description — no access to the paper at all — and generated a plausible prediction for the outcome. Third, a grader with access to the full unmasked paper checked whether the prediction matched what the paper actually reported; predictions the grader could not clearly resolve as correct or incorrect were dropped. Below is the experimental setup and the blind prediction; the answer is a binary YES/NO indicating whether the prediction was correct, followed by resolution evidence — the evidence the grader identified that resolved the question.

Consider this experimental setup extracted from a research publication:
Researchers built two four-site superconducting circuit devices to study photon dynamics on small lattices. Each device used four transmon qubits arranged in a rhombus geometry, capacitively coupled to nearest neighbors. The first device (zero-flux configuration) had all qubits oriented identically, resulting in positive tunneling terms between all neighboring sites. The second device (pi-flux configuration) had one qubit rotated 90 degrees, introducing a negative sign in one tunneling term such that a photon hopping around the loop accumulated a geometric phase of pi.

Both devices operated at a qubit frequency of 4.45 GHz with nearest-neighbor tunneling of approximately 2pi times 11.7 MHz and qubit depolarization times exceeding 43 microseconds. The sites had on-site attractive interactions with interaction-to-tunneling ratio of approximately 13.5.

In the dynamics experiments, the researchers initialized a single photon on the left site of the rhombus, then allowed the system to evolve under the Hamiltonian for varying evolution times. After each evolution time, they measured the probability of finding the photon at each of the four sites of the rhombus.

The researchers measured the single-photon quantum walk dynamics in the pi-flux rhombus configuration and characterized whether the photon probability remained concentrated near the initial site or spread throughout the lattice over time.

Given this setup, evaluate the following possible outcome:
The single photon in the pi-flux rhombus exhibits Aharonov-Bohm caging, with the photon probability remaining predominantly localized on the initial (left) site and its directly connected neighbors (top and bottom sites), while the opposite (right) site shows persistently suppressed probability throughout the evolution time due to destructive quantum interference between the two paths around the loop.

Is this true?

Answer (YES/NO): YES